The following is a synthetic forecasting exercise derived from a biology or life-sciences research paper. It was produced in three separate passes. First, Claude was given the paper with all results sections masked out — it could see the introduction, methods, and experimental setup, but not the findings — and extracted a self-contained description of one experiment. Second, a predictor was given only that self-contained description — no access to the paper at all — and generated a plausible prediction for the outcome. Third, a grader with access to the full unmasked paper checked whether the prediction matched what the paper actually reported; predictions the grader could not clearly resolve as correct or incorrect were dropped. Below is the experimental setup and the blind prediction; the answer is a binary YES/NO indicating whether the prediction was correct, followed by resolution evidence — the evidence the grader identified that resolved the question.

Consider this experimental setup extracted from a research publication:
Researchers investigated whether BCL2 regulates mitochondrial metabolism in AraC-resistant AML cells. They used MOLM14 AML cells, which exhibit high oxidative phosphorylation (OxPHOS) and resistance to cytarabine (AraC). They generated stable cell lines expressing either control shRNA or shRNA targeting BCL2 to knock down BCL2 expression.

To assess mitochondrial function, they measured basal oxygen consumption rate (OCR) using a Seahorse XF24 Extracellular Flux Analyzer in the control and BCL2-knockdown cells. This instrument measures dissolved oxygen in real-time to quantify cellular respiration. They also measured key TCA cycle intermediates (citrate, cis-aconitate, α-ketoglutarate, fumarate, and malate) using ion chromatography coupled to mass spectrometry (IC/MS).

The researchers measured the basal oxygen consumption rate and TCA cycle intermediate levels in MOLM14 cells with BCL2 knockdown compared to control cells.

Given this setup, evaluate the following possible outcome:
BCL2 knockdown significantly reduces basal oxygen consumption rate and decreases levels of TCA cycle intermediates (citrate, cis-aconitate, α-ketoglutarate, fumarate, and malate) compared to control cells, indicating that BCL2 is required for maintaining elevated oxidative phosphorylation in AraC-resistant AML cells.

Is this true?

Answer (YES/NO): YES